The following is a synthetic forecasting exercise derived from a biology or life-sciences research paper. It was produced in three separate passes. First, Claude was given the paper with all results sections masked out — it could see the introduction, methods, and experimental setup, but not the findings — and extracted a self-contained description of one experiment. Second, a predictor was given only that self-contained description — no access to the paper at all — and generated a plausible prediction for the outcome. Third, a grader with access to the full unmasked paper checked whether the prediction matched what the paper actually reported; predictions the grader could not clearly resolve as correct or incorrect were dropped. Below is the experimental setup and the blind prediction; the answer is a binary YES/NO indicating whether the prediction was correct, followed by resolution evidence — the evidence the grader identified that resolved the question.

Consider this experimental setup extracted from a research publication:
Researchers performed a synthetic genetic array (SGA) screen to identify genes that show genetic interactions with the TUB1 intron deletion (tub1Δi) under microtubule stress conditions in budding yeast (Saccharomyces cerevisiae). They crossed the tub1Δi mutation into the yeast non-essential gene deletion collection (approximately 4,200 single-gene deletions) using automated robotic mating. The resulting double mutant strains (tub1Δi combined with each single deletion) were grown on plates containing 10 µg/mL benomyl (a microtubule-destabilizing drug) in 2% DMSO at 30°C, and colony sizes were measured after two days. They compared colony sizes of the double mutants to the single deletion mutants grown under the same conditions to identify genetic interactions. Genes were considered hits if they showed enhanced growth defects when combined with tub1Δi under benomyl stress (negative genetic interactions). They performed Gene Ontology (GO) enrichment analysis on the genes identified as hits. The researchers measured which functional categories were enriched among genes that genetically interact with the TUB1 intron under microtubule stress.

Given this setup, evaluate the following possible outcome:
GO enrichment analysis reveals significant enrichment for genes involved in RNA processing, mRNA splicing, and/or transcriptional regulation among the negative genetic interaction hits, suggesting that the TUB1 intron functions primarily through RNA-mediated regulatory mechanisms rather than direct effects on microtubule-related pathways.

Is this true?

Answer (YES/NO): NO